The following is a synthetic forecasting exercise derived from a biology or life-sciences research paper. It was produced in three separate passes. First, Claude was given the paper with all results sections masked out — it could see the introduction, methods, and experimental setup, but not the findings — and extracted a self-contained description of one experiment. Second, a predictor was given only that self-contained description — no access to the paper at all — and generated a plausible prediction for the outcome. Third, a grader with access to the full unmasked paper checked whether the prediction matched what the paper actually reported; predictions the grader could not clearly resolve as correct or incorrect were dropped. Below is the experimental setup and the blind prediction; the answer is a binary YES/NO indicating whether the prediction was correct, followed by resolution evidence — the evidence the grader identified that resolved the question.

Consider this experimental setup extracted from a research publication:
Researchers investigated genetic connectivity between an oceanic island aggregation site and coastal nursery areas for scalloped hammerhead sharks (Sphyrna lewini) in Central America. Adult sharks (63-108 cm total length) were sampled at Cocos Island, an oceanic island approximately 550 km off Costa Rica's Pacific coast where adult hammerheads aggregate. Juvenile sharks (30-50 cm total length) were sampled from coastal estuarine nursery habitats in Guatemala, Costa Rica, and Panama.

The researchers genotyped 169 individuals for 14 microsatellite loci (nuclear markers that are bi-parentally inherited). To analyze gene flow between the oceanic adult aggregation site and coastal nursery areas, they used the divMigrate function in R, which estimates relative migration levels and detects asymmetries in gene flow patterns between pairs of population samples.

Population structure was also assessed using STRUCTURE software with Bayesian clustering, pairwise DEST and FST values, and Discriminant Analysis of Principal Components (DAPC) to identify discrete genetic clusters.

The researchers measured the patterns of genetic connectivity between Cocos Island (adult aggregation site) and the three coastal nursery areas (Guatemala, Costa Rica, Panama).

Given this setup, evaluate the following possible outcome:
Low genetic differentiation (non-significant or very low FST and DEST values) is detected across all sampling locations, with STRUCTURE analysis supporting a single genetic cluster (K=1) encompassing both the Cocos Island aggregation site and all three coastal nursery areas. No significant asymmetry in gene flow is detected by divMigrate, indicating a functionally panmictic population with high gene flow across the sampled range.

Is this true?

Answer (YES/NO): NO